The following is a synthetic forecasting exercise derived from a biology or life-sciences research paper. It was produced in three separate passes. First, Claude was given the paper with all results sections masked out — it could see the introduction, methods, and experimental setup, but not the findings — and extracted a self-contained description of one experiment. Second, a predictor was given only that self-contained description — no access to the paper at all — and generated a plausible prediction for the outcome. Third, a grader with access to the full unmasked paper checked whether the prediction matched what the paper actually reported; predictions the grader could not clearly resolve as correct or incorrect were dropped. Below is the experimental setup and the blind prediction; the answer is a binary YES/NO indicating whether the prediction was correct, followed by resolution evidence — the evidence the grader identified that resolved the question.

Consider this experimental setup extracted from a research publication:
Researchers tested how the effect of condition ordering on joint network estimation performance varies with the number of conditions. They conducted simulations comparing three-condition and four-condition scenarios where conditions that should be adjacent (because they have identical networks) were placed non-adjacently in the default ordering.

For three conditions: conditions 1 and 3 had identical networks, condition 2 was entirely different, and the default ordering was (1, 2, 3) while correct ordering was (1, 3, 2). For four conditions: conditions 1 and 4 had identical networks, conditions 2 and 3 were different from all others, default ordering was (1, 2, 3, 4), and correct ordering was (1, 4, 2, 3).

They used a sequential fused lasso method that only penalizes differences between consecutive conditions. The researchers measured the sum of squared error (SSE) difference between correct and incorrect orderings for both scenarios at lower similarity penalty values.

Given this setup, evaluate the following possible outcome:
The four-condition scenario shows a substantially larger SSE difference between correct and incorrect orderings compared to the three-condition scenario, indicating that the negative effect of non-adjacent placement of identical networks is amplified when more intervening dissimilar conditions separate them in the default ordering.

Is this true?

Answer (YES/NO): YES